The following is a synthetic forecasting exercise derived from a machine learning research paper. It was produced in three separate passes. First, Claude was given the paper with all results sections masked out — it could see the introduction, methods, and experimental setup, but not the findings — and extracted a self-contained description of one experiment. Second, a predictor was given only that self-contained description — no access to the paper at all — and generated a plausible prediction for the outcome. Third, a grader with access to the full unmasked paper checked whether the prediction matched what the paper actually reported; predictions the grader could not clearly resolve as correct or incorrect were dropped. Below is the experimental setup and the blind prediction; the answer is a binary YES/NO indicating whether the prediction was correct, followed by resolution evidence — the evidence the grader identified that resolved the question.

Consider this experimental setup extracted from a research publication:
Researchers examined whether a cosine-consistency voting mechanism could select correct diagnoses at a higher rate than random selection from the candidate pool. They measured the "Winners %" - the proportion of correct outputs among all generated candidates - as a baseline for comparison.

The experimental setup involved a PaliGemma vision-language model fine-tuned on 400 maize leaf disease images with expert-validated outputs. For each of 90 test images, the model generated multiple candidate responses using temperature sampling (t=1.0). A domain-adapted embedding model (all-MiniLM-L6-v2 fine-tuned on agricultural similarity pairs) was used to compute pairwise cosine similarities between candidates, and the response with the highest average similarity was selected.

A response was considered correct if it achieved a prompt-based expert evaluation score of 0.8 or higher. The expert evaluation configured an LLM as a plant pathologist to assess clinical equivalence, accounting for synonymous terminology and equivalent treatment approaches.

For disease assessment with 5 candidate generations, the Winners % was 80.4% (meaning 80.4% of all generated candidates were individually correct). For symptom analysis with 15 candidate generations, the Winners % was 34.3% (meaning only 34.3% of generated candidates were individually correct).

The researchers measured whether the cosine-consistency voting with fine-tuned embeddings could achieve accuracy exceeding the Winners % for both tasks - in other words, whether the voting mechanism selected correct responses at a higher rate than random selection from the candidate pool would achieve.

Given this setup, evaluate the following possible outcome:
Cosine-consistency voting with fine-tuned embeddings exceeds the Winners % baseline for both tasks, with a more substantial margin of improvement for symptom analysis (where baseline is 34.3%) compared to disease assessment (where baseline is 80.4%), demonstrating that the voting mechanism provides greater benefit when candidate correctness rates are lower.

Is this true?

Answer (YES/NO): YES